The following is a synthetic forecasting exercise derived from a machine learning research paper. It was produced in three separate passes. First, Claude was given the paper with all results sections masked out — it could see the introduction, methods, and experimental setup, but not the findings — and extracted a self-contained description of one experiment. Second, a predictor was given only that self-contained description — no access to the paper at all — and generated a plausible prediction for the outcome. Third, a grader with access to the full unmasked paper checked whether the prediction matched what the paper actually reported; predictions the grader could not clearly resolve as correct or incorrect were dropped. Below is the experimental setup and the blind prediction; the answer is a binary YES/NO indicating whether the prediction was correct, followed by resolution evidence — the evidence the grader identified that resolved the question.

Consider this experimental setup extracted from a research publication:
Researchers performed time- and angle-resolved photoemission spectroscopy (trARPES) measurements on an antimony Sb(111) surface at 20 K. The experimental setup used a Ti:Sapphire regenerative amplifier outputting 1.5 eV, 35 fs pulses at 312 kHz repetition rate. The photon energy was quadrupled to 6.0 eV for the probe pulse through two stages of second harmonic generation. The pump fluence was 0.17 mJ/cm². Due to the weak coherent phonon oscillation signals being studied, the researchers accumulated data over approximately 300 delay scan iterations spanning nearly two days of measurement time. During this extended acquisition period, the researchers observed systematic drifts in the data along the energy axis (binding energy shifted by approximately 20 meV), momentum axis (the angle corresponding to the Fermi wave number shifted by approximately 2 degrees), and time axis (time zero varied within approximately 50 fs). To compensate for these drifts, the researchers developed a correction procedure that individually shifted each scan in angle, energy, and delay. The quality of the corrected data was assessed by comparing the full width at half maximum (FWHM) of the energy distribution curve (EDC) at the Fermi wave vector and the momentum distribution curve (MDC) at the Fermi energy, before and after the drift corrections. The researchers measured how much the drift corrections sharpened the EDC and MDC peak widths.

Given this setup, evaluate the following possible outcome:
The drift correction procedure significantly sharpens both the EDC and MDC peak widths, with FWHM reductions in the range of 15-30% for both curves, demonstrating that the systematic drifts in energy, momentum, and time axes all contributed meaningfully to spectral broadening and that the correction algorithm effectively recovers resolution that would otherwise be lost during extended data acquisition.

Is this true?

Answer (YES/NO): NO